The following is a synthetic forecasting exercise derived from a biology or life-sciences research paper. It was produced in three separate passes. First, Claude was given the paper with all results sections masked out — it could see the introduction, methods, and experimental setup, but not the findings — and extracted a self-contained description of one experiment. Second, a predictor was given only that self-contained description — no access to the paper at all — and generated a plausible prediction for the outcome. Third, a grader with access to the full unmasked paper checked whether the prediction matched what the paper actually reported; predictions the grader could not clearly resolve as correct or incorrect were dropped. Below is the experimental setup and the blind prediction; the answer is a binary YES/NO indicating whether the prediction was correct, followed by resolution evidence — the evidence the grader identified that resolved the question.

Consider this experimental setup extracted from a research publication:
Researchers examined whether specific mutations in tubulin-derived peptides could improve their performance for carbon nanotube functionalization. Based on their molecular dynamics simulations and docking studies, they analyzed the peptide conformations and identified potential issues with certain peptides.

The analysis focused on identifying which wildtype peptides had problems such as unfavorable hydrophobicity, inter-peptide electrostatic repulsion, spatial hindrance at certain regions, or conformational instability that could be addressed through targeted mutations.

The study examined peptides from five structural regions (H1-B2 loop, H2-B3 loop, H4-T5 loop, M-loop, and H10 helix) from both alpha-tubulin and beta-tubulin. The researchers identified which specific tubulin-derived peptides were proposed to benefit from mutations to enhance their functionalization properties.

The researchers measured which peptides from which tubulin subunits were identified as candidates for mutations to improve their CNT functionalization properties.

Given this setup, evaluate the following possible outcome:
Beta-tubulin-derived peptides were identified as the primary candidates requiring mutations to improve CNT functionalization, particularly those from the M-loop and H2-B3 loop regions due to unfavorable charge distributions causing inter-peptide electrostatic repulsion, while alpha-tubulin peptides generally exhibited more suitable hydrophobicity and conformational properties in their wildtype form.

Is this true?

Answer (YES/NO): NO